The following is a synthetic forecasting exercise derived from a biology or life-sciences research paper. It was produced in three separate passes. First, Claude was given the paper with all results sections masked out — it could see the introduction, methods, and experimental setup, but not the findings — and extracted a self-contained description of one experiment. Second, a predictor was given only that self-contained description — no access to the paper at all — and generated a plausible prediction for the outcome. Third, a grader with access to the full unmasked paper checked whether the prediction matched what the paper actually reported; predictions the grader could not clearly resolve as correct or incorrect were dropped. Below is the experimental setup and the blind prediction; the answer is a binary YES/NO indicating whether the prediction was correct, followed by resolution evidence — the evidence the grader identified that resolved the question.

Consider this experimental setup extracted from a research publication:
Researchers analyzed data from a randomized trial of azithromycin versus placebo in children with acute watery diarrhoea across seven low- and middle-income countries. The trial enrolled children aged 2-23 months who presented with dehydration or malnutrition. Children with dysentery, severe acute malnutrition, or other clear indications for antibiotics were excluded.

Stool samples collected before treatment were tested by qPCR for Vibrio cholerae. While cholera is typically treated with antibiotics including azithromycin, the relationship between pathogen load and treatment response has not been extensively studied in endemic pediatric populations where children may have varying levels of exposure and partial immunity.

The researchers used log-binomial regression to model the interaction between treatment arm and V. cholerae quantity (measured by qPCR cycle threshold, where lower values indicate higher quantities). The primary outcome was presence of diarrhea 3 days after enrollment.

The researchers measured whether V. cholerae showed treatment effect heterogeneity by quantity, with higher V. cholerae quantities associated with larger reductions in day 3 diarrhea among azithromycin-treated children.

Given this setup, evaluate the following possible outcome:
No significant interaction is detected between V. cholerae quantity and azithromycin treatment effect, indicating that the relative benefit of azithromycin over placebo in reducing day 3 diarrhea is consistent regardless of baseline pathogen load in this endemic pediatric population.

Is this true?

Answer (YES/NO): NO